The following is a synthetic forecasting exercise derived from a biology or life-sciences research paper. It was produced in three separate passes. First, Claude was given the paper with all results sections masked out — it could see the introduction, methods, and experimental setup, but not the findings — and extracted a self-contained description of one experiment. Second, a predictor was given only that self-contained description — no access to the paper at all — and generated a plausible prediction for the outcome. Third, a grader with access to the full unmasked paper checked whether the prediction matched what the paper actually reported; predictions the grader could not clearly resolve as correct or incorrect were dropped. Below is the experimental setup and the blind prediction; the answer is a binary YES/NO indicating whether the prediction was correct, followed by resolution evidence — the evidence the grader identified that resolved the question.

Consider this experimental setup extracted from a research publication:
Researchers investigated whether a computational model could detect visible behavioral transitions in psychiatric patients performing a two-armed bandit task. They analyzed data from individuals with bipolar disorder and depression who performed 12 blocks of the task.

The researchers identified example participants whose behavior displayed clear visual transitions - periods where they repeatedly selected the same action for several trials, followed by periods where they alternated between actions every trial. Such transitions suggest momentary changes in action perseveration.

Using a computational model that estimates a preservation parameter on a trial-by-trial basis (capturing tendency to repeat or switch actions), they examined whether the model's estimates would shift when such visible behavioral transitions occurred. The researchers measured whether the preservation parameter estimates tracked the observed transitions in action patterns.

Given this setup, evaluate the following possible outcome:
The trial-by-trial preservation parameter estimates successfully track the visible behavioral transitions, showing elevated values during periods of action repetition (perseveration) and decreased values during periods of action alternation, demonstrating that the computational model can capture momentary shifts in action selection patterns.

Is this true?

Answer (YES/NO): YES